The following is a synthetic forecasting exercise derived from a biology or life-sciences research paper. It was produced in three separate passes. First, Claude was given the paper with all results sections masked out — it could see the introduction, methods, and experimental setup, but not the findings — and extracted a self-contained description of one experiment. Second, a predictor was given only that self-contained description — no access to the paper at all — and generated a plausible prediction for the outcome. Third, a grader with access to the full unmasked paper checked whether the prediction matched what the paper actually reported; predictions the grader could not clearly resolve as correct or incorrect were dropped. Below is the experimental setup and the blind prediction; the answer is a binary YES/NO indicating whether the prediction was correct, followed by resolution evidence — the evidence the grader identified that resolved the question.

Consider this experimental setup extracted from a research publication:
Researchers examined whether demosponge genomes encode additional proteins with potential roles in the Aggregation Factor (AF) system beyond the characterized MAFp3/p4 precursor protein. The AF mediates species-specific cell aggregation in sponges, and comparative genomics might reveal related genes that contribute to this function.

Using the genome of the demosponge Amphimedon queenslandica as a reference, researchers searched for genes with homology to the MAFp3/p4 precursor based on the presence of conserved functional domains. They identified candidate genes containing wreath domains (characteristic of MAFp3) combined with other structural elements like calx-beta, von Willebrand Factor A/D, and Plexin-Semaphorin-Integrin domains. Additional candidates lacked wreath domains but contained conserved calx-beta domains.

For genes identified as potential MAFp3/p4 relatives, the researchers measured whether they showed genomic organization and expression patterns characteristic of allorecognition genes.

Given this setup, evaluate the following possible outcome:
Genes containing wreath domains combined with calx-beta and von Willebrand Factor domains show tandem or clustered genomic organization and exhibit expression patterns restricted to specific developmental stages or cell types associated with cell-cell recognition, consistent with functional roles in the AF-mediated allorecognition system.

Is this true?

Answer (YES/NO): NO